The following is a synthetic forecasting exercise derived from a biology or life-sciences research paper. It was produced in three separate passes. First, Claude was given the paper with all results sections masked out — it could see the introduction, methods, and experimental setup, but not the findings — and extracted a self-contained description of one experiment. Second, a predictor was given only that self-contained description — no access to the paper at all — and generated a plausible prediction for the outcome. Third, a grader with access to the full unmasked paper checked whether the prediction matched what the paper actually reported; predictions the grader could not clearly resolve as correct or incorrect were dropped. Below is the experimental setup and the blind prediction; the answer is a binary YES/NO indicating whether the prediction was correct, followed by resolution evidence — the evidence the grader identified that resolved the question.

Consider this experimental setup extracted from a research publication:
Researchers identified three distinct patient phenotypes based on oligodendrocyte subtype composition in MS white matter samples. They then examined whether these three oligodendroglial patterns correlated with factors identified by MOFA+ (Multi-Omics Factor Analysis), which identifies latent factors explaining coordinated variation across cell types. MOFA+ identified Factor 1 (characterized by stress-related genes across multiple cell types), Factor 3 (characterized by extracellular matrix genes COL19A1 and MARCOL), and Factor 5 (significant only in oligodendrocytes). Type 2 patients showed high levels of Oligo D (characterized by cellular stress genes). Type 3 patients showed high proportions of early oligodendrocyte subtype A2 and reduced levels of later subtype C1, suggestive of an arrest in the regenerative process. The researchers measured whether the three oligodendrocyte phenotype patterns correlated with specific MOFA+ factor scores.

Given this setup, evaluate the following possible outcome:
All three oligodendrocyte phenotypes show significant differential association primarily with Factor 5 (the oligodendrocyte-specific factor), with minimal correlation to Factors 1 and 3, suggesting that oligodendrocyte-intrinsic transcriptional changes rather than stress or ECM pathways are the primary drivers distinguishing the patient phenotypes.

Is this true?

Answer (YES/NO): NO